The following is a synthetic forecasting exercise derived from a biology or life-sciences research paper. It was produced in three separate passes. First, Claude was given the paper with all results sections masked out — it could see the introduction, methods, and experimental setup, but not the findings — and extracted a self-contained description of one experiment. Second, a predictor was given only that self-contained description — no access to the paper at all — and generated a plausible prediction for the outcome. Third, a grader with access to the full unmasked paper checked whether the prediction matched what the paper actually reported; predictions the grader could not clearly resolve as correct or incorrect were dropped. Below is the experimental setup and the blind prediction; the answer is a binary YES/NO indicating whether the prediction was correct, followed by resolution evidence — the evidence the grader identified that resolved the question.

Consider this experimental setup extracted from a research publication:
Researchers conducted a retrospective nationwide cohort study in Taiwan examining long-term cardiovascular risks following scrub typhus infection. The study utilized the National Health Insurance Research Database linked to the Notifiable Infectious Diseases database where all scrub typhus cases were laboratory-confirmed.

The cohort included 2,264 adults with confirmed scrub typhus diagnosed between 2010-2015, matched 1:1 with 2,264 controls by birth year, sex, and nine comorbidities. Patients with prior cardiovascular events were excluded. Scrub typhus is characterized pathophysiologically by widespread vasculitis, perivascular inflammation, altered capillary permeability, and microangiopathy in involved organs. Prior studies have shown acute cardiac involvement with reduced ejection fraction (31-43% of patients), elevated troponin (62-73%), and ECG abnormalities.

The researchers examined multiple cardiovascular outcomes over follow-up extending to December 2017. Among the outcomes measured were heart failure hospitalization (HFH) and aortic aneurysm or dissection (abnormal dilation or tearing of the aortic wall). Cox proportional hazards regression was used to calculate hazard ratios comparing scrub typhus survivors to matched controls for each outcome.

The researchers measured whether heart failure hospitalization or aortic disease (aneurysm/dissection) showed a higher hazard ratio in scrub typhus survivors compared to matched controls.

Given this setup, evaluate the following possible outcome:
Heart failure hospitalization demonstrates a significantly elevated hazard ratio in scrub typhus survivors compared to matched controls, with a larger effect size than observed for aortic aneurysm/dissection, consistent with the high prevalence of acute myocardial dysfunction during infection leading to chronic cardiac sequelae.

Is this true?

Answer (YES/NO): YES